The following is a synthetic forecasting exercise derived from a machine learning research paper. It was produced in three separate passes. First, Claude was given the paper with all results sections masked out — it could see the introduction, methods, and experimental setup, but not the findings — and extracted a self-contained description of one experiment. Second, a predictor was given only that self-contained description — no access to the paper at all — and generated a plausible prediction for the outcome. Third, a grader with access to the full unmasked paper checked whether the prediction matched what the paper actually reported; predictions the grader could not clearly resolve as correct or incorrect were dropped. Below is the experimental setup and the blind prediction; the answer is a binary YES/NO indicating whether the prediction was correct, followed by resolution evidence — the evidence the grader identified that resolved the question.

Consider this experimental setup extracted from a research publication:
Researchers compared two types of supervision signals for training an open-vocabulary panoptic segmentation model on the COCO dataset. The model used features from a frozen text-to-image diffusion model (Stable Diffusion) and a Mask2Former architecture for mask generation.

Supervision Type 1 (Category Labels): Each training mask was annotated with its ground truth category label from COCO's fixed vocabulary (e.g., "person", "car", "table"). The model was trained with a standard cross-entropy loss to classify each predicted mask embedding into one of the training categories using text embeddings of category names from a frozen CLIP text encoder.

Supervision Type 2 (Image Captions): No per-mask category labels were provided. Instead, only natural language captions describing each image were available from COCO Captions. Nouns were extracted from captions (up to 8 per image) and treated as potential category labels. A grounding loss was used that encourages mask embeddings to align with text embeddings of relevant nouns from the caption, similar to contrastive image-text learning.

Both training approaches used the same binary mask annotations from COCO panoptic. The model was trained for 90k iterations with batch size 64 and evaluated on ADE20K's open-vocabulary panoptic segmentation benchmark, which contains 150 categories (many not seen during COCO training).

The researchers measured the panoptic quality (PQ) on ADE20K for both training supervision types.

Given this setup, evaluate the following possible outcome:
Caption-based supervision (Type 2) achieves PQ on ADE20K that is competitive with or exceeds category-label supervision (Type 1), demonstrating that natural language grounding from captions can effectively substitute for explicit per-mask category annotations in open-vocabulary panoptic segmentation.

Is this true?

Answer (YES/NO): YES